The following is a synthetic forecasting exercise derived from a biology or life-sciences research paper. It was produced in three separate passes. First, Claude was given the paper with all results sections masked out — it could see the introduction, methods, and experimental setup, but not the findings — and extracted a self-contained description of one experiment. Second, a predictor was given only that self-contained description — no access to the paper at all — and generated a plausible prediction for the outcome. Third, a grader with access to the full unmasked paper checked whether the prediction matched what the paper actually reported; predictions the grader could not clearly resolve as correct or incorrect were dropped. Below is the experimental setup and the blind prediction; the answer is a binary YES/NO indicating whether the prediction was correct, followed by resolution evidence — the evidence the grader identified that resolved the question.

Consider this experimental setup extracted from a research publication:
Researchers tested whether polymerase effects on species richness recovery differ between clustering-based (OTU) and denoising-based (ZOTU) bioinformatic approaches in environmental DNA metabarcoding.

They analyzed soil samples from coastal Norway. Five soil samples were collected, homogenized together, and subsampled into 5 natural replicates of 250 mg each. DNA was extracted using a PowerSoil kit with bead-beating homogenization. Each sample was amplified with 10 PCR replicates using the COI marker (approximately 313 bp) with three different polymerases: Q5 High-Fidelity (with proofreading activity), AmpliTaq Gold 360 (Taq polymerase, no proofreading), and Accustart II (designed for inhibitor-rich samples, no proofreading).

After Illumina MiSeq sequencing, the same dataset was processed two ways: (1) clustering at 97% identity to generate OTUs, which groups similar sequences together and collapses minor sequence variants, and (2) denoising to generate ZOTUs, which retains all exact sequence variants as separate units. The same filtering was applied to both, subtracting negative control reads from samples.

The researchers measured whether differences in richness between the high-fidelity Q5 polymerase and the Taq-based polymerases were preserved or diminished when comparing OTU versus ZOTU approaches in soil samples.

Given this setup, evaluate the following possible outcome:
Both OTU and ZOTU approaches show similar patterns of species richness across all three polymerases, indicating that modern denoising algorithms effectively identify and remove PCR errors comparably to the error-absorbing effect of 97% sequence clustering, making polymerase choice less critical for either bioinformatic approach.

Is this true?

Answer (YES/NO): NO